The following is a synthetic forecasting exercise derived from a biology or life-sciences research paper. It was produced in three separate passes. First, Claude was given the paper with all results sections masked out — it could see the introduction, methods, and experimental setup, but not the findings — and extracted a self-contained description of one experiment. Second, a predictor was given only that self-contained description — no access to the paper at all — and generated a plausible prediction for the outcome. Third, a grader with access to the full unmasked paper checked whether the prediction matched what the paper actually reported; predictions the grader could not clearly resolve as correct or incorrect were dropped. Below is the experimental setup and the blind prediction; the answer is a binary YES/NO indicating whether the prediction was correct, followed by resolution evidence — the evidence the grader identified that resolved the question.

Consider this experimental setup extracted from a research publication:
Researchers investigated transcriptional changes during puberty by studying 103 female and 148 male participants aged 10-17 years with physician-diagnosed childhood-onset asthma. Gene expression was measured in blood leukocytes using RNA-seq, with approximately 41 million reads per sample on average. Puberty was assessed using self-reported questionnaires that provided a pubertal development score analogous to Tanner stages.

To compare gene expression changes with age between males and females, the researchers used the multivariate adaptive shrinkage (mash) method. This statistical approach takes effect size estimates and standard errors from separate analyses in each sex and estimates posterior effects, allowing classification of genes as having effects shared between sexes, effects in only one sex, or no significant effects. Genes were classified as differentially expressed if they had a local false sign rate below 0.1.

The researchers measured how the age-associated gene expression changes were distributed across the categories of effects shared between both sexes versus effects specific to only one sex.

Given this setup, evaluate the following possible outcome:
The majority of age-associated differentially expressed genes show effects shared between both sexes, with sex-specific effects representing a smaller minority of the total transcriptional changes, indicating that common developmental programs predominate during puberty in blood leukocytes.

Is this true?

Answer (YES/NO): YES